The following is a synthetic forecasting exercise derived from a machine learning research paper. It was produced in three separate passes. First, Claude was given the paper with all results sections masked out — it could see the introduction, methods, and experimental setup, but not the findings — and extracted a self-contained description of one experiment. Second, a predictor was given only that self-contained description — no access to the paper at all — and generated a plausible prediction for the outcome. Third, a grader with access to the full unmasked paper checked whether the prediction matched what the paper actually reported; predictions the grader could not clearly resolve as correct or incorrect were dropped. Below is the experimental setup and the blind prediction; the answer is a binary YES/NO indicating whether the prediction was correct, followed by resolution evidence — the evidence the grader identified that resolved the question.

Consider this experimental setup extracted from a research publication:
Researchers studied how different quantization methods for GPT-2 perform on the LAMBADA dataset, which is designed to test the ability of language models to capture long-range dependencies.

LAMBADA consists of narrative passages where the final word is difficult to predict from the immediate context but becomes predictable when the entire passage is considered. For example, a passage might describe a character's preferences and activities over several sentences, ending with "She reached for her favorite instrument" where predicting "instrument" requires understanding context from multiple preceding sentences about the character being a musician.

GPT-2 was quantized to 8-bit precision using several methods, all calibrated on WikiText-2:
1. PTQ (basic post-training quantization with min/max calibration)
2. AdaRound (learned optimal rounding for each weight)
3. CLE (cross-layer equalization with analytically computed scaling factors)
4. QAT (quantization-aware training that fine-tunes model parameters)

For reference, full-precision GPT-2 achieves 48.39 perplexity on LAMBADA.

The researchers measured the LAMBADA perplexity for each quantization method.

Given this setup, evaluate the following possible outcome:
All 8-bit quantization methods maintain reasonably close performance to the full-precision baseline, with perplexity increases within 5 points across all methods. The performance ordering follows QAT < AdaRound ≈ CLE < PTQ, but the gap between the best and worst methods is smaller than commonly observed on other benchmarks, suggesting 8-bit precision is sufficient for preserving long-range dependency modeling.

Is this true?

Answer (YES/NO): NO